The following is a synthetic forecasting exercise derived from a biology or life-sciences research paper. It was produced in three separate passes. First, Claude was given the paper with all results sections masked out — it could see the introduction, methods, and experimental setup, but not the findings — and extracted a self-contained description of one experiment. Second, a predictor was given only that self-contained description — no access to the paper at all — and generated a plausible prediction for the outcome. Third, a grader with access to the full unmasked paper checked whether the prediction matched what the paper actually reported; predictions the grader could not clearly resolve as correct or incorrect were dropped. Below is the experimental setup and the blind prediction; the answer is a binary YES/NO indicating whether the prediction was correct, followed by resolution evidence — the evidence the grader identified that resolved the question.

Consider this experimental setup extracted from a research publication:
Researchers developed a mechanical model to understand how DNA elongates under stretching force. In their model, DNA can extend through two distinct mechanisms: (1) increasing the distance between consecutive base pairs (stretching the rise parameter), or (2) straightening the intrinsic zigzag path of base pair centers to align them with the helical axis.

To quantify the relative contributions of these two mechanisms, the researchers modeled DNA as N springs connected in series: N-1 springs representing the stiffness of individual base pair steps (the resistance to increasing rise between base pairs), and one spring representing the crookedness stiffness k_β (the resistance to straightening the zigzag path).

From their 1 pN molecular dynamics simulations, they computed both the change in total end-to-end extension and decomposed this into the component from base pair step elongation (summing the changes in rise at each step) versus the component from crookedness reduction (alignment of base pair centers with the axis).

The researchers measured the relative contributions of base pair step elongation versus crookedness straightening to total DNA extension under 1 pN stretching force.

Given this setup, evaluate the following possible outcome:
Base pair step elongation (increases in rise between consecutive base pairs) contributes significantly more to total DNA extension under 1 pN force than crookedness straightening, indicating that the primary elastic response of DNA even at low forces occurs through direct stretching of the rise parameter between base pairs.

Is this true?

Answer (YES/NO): NO